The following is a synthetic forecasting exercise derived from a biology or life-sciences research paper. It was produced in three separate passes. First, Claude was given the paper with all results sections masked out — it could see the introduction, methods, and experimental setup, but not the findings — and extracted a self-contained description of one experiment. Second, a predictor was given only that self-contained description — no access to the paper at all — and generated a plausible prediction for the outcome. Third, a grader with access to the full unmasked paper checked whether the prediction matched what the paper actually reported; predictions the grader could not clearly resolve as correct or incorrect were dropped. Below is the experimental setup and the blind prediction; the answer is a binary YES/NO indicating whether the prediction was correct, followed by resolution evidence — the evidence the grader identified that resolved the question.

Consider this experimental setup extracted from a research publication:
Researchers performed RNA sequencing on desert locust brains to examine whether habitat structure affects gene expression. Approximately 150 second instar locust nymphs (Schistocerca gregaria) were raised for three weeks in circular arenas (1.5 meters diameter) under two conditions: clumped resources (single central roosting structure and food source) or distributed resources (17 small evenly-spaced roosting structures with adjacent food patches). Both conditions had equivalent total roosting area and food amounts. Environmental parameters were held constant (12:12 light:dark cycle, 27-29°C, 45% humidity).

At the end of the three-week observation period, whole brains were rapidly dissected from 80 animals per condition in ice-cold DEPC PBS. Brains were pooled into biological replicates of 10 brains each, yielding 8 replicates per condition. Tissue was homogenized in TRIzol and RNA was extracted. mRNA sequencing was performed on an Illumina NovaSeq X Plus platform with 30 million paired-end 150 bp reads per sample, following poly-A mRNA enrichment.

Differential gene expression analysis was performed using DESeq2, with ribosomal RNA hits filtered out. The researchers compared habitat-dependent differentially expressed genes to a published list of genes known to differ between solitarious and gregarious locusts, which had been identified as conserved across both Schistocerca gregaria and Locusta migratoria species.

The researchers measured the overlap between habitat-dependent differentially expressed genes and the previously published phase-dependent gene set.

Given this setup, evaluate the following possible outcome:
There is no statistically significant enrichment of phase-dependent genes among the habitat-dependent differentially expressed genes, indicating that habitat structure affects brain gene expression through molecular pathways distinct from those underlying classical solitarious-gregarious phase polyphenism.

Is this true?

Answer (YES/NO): NO